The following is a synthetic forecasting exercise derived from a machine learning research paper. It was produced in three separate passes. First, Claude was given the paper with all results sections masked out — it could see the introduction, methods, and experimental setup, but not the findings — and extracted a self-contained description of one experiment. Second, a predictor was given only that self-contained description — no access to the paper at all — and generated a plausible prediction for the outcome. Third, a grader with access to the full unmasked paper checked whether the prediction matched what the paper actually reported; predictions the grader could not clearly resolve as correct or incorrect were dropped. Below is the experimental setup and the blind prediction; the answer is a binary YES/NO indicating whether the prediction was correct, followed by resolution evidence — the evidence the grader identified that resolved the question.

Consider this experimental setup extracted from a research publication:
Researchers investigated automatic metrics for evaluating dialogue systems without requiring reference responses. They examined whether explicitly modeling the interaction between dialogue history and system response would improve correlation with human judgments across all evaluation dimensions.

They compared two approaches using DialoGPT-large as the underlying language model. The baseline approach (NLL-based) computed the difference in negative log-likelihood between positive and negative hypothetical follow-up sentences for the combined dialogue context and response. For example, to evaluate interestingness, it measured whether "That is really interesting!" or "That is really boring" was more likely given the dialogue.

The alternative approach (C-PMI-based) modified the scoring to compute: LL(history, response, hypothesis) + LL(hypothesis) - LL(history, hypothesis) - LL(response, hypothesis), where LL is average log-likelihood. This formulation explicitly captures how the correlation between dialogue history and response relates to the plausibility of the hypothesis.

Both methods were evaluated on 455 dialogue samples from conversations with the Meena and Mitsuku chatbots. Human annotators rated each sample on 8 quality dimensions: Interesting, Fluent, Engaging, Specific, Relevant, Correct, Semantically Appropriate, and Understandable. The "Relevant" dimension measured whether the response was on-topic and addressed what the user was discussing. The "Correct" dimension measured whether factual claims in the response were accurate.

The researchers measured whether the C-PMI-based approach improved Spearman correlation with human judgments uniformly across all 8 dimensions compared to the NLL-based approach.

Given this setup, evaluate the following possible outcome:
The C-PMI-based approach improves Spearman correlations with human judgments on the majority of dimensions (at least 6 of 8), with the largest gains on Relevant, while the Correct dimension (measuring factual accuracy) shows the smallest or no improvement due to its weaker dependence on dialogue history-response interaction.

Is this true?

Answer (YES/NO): NO